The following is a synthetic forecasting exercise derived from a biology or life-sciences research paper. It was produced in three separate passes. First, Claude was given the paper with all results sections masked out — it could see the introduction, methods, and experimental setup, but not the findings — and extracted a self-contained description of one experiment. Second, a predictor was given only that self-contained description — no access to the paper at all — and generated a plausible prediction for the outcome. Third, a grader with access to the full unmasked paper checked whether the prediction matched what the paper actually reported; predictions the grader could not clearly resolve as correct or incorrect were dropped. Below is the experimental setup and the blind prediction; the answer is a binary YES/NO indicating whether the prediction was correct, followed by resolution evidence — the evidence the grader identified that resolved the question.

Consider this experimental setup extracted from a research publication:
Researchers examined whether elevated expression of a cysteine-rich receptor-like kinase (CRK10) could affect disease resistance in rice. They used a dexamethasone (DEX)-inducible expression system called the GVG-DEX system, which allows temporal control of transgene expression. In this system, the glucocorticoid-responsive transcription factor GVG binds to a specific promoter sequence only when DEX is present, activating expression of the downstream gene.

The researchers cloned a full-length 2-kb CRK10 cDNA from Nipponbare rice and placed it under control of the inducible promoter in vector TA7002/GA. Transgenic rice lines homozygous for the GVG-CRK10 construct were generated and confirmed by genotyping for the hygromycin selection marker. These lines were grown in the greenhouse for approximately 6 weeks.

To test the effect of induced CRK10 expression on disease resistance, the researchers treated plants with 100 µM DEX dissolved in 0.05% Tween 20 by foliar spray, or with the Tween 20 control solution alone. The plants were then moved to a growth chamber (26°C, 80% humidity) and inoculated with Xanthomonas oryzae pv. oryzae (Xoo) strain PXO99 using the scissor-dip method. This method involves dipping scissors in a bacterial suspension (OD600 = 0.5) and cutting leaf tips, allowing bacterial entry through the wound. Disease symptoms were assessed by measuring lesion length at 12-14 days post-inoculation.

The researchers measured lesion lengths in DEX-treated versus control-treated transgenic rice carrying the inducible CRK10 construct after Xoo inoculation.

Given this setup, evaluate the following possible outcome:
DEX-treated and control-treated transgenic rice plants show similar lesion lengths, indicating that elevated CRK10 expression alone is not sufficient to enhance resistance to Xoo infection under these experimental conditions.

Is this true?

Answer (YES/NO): NO